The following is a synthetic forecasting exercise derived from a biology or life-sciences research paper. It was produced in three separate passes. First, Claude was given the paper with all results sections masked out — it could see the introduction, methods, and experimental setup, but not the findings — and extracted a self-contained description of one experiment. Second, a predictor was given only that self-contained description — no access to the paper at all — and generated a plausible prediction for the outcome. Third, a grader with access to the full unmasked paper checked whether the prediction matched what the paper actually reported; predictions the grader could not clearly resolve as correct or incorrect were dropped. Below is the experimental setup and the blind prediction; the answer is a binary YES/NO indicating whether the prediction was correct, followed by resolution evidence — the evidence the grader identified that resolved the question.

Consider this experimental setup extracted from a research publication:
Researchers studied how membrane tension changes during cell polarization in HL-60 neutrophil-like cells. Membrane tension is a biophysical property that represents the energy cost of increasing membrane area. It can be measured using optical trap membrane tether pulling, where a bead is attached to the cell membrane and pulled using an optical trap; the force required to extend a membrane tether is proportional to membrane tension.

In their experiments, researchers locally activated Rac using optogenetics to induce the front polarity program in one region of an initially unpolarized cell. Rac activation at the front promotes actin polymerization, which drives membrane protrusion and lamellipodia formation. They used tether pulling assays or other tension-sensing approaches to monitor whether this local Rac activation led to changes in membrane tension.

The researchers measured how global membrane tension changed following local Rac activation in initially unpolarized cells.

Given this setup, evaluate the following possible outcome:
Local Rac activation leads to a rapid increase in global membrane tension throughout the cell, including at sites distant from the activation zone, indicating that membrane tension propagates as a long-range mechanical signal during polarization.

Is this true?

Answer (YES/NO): YES